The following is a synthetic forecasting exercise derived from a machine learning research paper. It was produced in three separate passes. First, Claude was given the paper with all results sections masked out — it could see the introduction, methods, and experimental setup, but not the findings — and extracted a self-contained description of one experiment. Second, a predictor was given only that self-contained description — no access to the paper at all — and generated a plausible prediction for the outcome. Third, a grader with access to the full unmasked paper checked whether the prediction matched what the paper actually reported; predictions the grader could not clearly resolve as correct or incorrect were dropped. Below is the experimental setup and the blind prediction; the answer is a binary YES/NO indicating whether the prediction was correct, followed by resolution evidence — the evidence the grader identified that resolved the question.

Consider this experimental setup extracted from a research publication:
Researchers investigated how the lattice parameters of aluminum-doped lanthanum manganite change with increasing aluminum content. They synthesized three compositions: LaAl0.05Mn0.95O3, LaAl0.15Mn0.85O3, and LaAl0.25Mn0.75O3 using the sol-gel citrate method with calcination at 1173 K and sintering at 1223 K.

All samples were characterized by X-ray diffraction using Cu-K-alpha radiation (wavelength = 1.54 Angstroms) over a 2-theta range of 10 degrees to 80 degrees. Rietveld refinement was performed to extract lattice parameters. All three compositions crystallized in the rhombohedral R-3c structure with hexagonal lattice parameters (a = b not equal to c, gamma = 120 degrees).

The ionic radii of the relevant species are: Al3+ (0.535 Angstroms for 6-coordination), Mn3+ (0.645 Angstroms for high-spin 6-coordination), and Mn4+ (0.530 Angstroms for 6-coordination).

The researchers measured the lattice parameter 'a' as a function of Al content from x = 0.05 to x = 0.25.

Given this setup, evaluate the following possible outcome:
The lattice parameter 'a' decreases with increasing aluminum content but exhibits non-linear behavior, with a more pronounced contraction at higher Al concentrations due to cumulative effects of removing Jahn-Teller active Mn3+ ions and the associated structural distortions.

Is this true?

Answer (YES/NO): NO